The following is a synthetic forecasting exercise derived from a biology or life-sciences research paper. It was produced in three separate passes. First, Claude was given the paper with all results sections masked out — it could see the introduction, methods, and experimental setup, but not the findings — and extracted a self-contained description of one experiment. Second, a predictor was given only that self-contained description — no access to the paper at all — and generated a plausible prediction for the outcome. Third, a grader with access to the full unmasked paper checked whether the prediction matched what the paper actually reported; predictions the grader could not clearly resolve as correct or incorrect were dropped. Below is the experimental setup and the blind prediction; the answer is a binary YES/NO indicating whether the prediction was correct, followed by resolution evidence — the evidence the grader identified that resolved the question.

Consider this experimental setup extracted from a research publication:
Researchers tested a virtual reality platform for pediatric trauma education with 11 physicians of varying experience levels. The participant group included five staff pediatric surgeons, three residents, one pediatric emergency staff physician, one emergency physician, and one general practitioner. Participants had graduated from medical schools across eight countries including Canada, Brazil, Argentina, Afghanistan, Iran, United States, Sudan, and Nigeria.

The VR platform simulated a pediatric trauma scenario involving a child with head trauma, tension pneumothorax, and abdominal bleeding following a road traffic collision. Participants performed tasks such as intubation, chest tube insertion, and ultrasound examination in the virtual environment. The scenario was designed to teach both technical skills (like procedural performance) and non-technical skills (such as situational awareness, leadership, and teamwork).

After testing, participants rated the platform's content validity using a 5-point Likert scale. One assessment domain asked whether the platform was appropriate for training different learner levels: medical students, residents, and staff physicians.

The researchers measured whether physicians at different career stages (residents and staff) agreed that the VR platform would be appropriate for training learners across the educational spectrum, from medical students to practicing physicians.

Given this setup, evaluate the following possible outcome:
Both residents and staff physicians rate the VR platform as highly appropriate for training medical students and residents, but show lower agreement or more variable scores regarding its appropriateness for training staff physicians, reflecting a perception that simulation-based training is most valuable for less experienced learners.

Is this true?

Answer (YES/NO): NO